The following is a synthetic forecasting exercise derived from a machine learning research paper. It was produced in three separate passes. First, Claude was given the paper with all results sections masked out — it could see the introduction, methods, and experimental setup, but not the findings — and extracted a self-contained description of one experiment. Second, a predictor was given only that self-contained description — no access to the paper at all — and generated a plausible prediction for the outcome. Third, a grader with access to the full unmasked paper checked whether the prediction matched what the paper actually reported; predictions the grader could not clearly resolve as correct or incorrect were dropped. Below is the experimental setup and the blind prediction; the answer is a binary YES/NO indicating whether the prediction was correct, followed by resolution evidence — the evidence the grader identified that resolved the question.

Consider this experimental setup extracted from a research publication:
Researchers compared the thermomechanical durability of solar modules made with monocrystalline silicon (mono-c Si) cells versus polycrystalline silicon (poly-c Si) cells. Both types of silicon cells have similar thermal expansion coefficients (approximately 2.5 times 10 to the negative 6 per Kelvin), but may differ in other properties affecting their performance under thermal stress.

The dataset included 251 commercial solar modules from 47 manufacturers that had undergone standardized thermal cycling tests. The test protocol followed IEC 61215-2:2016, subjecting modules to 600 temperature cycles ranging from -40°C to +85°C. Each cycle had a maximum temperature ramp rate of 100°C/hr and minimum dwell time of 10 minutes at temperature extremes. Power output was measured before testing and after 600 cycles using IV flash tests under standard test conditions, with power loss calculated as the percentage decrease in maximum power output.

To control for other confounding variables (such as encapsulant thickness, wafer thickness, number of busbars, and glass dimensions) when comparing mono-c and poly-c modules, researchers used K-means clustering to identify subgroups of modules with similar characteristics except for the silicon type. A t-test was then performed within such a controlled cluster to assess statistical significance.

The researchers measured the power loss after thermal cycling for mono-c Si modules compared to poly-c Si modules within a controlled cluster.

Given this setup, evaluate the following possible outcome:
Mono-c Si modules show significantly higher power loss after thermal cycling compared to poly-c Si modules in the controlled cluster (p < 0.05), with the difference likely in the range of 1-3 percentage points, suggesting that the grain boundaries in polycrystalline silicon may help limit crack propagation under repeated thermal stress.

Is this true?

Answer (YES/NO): NO